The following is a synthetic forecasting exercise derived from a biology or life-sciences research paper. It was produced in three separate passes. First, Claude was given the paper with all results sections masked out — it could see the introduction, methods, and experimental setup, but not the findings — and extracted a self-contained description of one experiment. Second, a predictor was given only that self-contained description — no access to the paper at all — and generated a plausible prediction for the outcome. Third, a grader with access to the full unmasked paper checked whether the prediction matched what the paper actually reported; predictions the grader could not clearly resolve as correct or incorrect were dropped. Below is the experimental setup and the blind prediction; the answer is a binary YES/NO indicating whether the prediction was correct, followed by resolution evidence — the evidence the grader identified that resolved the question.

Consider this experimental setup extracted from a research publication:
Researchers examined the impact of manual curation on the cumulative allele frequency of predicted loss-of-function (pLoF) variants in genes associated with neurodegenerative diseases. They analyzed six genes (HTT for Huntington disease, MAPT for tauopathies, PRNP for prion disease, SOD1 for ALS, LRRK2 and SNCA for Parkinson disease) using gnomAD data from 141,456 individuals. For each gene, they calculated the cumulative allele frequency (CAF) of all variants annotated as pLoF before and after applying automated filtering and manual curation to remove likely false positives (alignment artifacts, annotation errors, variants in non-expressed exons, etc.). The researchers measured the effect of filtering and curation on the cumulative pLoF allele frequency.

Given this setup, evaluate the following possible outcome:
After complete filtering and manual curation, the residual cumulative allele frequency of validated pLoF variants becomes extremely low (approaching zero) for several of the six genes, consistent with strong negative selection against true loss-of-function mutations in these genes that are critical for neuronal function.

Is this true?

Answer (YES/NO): NO